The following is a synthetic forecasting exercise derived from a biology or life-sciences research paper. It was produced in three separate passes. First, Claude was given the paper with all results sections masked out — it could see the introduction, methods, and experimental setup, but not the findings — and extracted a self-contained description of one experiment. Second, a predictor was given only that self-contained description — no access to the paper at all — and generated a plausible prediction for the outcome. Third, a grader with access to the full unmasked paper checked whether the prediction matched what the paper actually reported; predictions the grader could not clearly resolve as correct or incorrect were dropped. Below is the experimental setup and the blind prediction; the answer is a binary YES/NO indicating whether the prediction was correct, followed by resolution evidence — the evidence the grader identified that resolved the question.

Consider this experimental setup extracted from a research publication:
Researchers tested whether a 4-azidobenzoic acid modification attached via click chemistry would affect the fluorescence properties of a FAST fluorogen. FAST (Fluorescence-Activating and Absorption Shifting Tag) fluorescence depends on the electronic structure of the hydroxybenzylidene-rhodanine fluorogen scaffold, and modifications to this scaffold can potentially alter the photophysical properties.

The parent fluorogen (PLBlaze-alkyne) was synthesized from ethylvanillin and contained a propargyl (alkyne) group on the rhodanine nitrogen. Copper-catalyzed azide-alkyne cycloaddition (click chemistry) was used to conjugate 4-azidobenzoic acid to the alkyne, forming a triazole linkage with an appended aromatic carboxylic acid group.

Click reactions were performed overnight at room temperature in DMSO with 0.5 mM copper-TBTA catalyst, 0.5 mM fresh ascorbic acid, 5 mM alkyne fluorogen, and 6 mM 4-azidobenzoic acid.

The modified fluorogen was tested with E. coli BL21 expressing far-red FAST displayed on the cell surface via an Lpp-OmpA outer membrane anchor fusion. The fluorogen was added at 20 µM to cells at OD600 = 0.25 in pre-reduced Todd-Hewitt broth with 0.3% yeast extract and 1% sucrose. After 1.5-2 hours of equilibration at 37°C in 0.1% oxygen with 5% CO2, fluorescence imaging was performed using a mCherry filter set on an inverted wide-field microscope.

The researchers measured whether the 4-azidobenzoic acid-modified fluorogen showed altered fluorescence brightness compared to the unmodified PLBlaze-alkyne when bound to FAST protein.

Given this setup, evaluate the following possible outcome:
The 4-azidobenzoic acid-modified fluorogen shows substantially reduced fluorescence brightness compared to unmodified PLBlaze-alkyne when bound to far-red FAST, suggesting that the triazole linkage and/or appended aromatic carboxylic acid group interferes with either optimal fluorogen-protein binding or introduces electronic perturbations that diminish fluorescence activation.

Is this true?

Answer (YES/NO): NO